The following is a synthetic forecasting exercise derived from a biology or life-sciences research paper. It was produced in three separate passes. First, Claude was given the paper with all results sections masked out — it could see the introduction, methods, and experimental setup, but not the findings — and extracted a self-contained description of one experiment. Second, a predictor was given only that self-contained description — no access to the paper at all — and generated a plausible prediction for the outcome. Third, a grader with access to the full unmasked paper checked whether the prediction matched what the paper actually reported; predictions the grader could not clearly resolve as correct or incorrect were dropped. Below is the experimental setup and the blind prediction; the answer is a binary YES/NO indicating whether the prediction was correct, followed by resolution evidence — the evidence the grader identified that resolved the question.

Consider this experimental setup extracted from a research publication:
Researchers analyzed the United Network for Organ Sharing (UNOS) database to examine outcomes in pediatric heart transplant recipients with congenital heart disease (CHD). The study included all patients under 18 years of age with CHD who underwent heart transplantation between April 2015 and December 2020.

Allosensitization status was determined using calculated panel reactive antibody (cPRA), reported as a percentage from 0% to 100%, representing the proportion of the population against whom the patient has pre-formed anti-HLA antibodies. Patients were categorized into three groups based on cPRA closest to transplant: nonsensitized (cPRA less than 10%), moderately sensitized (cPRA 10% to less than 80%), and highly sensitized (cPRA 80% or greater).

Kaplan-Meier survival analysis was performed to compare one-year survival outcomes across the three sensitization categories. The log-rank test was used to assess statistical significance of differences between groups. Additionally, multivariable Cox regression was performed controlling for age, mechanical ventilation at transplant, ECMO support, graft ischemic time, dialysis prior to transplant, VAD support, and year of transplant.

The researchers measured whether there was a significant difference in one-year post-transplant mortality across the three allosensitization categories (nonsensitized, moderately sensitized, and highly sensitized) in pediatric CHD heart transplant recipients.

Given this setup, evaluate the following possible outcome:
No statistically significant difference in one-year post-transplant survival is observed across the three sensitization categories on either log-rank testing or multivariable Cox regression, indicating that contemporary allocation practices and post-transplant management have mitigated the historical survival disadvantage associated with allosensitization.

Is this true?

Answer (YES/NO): NO